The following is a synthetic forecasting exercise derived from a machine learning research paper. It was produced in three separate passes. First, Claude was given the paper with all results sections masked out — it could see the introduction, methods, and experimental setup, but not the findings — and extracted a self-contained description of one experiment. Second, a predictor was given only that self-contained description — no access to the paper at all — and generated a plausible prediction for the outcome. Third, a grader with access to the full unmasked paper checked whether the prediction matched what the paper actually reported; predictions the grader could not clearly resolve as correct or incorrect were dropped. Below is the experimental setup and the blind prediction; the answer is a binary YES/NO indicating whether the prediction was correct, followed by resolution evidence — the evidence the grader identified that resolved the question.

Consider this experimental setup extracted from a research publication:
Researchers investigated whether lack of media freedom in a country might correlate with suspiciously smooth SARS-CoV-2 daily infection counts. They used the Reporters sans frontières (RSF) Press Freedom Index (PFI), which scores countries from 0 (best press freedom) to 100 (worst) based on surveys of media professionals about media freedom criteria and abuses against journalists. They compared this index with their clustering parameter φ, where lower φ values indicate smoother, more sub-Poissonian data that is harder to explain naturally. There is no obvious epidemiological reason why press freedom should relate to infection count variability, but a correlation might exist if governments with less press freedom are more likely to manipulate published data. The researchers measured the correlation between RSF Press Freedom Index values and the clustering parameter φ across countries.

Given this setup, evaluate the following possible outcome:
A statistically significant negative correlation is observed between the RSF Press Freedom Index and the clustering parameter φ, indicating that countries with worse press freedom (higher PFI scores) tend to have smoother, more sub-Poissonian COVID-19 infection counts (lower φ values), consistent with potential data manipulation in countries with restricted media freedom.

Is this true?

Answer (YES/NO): YES